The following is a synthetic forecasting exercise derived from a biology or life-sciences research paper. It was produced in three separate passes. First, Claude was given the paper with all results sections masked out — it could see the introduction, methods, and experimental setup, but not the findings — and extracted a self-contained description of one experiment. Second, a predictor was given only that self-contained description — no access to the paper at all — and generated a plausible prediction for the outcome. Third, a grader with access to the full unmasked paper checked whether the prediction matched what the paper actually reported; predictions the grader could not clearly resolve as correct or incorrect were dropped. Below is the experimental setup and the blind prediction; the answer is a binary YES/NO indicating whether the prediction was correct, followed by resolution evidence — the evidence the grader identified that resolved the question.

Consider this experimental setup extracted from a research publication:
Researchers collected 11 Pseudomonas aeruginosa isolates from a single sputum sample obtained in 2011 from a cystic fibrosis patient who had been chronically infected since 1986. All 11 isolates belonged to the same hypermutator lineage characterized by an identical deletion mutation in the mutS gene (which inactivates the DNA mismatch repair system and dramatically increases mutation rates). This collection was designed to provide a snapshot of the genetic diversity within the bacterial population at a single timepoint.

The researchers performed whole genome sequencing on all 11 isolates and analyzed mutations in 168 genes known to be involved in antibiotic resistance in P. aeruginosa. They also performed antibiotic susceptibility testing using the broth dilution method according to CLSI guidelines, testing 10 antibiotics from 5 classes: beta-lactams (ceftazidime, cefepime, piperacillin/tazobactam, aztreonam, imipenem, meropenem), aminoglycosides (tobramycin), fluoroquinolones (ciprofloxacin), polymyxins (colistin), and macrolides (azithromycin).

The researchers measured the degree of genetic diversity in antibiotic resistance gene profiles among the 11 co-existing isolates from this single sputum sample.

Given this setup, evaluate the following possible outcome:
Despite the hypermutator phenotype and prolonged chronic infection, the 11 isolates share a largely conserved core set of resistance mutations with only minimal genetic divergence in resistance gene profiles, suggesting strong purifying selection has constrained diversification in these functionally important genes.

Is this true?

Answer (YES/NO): NO